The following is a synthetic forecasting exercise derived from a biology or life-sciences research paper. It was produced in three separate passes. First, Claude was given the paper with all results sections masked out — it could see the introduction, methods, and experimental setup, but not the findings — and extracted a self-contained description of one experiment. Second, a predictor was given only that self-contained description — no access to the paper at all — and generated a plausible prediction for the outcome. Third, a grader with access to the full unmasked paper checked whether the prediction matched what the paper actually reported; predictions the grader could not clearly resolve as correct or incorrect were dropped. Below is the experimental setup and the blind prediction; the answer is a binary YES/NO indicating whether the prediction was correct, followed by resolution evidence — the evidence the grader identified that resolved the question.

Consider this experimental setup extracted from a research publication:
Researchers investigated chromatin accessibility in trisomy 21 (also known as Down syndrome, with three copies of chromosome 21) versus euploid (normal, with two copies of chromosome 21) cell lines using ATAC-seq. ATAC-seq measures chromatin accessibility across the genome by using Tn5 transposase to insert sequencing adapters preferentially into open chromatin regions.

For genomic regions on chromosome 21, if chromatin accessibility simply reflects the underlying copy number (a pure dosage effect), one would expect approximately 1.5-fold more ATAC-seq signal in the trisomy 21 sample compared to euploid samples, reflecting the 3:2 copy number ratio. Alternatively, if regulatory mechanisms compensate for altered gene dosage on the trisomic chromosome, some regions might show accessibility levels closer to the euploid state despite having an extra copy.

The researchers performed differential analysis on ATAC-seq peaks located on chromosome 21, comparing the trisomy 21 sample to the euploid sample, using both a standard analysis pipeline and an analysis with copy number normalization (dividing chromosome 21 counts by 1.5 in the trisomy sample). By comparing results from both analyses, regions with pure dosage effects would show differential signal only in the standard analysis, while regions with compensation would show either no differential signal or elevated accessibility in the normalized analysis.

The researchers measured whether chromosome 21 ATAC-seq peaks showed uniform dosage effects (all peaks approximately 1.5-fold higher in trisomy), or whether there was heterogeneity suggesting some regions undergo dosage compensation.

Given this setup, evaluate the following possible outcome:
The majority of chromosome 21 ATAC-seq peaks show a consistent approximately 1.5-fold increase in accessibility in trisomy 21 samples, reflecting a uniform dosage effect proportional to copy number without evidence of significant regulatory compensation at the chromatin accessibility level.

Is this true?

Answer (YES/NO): NO